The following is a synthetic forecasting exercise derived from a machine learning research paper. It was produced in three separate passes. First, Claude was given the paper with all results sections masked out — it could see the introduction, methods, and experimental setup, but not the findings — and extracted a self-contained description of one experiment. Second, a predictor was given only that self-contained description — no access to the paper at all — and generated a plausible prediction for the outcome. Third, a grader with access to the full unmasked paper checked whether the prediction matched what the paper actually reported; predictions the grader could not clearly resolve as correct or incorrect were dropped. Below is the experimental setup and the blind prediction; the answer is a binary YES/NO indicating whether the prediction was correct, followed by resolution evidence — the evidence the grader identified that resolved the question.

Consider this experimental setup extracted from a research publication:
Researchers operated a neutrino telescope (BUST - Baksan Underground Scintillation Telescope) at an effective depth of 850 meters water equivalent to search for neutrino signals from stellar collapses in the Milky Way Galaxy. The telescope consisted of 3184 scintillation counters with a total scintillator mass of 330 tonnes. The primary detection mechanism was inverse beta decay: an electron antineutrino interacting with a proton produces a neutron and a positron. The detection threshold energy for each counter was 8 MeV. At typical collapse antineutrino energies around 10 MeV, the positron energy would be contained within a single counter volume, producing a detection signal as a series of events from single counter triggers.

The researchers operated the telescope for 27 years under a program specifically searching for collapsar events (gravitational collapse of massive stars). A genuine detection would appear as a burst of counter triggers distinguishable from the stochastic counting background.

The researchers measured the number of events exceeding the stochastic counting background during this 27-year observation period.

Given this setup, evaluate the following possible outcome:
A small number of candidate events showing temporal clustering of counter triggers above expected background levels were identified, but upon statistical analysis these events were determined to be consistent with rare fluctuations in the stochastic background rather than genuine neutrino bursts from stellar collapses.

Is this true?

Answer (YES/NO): NO